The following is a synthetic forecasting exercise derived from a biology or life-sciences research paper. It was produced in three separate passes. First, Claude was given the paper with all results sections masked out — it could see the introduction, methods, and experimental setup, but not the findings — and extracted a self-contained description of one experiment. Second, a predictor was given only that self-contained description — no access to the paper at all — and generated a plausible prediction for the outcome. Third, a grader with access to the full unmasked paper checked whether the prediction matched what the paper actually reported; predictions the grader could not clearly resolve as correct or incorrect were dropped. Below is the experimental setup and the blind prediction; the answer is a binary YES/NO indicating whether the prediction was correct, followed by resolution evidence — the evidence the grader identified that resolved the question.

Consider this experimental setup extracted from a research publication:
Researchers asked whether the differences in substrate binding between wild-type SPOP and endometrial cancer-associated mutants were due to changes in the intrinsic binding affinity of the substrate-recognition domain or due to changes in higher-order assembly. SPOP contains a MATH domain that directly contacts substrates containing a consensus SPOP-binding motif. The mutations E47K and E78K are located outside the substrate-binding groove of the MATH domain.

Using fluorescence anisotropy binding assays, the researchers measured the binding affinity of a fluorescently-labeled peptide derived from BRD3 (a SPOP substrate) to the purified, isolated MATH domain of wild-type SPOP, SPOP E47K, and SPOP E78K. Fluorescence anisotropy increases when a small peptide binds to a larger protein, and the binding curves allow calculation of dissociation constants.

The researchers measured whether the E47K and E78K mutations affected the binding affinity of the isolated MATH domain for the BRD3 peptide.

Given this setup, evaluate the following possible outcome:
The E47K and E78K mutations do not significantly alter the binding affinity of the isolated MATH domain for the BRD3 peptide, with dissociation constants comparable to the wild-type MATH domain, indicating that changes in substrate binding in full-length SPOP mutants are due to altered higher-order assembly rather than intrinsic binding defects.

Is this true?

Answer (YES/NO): YES